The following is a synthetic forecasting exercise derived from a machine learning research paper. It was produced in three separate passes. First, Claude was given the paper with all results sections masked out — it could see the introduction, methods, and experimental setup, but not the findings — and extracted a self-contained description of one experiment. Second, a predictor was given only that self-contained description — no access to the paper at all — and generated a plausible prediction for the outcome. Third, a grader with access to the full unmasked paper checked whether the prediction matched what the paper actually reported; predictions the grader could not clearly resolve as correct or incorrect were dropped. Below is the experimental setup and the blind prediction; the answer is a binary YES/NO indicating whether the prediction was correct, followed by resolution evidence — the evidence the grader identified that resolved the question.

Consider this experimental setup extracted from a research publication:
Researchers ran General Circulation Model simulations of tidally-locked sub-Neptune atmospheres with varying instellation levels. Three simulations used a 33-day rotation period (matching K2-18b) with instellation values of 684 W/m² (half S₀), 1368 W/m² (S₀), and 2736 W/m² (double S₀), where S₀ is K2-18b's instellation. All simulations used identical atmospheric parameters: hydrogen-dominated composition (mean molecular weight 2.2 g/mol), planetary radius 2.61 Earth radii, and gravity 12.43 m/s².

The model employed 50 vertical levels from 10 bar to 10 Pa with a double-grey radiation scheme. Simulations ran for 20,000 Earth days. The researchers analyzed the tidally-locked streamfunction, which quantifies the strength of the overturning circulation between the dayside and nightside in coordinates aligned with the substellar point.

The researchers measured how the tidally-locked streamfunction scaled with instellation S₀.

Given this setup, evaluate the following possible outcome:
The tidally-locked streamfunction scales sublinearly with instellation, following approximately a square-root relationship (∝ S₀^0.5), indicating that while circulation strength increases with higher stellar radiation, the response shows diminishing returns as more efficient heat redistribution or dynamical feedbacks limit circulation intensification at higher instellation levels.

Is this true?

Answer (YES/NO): NO